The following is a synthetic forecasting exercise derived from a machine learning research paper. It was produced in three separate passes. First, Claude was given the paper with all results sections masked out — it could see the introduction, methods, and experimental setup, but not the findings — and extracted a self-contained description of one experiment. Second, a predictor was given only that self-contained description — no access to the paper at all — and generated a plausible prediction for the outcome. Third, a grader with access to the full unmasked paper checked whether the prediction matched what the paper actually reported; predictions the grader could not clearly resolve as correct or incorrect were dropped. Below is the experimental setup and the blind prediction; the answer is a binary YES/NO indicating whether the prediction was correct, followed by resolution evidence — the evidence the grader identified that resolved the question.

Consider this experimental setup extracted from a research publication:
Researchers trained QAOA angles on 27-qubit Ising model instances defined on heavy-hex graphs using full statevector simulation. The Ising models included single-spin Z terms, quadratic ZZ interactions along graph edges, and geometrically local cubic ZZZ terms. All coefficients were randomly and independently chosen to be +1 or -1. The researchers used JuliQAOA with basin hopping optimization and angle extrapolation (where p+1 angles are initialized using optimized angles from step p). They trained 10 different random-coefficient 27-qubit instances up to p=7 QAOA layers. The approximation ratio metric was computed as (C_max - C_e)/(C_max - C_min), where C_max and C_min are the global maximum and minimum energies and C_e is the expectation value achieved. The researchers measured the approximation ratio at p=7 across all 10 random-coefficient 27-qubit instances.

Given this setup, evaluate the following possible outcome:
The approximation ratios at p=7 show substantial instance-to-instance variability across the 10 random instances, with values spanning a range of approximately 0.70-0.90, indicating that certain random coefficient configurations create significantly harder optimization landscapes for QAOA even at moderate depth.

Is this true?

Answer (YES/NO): NO